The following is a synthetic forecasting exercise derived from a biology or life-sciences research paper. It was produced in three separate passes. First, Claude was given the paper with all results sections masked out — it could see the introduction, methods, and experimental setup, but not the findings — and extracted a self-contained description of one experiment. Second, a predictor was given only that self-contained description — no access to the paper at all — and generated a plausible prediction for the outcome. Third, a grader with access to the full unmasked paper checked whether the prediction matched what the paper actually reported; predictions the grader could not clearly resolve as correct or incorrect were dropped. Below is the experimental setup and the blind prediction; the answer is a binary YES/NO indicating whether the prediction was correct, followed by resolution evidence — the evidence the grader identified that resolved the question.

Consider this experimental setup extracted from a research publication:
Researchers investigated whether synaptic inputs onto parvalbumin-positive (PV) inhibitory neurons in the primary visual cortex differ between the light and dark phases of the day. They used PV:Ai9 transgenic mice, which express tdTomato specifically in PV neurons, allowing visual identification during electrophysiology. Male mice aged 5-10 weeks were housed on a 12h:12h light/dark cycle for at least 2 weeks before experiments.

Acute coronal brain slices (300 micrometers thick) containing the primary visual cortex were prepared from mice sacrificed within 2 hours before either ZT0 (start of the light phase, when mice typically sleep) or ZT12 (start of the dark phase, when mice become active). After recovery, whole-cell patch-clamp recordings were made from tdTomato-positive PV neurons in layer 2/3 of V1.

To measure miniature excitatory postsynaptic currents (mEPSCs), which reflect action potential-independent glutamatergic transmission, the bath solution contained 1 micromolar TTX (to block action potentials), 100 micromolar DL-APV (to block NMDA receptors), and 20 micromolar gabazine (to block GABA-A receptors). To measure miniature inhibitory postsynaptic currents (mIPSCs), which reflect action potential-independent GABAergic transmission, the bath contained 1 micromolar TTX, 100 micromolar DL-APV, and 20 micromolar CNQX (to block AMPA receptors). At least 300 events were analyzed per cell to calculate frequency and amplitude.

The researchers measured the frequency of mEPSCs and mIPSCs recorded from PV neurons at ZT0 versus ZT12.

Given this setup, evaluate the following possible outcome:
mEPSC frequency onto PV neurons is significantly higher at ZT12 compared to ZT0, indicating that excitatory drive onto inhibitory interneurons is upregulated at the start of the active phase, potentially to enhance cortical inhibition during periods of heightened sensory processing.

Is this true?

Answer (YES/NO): YES